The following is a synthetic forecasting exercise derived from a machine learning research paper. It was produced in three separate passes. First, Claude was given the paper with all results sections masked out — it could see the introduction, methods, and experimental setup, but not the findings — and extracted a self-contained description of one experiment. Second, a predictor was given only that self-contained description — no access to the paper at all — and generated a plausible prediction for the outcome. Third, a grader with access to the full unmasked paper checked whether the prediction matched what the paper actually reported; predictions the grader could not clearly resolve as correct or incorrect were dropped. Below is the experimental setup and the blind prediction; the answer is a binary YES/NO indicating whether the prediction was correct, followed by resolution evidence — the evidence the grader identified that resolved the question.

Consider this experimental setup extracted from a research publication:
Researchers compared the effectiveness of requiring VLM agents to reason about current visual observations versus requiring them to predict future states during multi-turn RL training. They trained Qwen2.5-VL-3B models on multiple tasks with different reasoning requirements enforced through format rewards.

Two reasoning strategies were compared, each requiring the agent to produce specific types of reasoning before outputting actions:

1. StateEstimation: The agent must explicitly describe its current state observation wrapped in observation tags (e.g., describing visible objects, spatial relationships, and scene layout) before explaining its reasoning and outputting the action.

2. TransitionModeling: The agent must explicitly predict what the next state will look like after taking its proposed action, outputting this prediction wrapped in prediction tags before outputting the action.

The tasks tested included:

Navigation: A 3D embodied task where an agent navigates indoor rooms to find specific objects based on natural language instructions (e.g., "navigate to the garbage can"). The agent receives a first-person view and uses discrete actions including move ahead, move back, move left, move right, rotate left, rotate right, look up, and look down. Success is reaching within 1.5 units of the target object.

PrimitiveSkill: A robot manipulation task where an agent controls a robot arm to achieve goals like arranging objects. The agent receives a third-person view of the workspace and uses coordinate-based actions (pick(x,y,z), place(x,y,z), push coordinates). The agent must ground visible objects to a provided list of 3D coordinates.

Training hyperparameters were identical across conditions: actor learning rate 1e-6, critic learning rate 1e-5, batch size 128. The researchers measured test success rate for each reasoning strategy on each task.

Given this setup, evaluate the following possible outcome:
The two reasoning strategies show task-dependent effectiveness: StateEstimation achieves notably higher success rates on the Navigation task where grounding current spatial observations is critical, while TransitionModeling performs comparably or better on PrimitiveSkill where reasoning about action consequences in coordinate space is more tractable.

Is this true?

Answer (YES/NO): YES